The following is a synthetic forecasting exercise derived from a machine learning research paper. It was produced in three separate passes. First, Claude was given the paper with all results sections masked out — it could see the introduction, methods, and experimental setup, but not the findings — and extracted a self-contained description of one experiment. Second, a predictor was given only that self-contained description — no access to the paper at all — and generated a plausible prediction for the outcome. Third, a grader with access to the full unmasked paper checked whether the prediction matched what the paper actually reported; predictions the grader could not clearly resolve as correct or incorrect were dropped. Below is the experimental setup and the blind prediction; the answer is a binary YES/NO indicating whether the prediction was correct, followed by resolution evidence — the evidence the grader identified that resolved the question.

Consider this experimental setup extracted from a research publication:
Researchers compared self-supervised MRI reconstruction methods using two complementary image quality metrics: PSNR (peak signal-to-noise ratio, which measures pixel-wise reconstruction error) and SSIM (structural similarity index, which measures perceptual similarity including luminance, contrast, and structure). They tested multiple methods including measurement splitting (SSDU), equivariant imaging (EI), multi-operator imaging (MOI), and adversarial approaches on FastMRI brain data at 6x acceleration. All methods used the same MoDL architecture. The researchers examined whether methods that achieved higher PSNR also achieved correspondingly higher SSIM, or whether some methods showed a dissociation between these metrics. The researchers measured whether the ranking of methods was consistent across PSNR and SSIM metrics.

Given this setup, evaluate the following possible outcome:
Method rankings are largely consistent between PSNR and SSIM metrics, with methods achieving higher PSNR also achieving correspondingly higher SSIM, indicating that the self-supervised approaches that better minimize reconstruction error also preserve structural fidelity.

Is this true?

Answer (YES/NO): YES